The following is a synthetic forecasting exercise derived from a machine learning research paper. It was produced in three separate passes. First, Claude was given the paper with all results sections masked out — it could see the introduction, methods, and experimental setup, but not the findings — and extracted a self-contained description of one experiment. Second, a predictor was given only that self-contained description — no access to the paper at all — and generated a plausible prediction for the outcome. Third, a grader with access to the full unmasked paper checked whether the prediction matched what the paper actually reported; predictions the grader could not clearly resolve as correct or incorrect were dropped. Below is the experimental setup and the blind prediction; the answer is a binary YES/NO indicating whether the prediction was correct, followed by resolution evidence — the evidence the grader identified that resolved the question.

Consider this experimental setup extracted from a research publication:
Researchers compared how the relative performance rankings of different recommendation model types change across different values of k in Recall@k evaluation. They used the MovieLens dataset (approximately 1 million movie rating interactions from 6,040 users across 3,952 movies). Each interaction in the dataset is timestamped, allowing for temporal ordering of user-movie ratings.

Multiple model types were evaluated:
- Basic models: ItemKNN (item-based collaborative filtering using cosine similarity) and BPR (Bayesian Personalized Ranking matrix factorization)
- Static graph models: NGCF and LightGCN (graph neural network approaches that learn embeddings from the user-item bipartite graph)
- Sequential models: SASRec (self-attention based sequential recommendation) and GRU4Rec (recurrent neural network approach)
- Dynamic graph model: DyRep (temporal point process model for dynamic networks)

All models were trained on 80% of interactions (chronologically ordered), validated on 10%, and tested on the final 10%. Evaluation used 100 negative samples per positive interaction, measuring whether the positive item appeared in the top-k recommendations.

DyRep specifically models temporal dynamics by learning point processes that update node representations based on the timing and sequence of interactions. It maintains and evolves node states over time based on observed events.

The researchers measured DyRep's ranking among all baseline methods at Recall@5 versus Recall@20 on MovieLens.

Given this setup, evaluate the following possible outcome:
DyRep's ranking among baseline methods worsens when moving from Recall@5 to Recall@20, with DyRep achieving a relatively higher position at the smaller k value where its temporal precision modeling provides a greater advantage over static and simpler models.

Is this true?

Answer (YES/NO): NO